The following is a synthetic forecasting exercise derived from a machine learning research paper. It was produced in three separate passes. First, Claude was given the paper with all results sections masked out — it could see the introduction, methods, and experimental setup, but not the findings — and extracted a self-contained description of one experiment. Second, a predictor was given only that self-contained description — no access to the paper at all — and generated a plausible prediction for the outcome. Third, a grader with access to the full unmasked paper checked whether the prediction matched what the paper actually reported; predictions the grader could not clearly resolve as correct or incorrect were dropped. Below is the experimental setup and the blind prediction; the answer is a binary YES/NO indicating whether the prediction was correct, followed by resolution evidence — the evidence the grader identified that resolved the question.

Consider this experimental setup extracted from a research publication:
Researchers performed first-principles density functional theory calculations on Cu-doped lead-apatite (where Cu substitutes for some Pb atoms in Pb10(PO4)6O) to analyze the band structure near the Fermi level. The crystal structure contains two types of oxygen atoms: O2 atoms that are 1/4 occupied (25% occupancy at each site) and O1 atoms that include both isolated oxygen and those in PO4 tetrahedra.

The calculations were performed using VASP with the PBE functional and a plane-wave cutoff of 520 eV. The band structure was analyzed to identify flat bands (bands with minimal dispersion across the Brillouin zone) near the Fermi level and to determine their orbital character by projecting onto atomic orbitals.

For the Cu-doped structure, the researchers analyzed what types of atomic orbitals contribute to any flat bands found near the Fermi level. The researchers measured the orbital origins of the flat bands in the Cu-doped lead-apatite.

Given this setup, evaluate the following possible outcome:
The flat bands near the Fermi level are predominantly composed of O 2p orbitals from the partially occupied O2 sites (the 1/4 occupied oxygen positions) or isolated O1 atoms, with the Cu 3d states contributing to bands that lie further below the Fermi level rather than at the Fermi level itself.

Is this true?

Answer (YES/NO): NO